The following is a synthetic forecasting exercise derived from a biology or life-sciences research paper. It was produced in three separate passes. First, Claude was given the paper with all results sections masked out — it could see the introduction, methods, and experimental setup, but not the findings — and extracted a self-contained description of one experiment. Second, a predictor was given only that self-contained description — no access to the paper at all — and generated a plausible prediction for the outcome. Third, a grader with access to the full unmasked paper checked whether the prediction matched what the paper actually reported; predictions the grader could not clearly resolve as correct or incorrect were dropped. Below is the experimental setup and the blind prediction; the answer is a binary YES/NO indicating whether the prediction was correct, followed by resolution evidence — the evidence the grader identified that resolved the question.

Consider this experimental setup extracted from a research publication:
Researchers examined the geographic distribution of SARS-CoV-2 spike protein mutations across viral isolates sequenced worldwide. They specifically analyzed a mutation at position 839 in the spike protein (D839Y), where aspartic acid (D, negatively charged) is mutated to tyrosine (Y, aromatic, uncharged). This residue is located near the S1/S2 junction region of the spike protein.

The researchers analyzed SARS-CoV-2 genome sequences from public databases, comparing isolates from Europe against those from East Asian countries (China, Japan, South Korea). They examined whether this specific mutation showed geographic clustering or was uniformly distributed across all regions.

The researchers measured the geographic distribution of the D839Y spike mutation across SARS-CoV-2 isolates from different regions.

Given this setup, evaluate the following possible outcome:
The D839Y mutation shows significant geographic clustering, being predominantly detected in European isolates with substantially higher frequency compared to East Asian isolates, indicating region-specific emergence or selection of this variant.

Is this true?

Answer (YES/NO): YES